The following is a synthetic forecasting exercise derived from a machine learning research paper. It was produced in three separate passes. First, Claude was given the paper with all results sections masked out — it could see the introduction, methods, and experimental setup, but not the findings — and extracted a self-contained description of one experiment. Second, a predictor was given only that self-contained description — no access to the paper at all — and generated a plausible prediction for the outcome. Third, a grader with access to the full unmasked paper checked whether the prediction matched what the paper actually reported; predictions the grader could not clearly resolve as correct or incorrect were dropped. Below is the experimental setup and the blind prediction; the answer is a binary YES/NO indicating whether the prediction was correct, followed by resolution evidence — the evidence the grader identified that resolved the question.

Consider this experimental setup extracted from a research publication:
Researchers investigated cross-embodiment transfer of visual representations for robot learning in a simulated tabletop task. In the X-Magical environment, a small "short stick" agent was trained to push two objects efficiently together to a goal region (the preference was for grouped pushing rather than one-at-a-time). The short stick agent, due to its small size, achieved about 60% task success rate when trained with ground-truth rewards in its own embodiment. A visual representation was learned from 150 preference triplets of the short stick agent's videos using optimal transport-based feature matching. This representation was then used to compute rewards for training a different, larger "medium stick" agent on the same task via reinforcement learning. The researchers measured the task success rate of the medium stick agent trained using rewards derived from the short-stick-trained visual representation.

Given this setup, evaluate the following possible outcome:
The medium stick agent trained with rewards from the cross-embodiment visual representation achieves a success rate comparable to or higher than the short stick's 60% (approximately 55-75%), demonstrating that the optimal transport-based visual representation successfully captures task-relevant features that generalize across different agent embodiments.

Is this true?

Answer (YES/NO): NO